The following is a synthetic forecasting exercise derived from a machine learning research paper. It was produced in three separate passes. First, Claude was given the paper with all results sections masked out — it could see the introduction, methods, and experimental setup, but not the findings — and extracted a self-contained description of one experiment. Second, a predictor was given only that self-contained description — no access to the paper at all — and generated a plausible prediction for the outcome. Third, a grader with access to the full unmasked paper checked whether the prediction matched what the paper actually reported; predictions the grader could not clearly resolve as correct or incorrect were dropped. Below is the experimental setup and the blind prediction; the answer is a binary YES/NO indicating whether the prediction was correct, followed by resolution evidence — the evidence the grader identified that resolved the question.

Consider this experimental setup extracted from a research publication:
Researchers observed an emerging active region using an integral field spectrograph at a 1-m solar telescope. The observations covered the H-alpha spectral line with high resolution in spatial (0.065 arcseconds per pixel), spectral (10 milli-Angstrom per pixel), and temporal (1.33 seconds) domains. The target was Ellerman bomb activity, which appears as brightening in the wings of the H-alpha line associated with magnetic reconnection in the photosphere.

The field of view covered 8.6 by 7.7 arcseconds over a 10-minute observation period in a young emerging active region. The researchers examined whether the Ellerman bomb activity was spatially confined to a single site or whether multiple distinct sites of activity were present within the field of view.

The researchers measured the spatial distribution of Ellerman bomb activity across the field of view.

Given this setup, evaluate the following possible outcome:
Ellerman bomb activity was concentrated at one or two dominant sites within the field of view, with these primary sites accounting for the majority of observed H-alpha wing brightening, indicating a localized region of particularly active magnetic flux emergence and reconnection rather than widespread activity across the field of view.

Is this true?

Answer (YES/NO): NO